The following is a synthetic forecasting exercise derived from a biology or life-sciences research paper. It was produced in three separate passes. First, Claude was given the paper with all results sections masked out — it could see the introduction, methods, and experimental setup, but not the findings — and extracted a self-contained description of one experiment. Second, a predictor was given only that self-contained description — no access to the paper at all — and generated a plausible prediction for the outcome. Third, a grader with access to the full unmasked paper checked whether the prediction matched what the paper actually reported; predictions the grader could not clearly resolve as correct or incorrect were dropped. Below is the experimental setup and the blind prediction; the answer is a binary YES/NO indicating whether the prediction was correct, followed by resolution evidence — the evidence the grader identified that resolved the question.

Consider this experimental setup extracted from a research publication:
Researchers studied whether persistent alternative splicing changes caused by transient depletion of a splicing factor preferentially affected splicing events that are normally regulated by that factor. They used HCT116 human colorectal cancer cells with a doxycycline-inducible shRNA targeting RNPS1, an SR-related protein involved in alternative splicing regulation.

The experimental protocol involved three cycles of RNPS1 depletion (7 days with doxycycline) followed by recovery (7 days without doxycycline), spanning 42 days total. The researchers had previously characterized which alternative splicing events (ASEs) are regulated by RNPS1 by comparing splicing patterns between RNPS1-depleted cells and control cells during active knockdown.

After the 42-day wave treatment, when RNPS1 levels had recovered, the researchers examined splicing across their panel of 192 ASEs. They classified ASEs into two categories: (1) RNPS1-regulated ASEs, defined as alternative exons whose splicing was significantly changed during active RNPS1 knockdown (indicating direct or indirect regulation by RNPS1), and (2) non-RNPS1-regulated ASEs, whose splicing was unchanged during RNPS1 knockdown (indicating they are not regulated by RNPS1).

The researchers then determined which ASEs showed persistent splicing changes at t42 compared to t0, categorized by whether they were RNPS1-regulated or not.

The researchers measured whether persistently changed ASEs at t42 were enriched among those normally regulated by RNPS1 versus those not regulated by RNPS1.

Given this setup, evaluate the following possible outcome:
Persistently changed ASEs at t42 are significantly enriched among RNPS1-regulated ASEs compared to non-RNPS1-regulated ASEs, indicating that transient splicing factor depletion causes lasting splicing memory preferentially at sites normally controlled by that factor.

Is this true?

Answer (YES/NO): YES